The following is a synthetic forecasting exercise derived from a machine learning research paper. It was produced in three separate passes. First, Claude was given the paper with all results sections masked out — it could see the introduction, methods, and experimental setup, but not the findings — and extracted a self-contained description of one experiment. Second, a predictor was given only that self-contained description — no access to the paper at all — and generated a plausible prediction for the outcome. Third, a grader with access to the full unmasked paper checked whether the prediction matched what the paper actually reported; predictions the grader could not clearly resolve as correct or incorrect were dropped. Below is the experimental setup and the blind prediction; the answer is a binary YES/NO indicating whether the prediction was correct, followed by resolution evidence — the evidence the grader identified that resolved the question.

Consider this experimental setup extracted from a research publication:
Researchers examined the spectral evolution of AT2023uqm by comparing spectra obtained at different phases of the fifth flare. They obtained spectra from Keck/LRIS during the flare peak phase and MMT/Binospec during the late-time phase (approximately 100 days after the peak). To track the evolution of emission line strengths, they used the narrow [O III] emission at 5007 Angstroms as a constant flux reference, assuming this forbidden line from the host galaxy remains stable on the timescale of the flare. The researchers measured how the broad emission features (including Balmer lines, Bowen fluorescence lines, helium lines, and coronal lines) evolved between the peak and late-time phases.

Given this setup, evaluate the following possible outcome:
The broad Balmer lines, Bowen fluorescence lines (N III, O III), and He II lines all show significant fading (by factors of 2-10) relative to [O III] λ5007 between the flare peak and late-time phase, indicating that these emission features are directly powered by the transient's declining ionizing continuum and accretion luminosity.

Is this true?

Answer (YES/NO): YES